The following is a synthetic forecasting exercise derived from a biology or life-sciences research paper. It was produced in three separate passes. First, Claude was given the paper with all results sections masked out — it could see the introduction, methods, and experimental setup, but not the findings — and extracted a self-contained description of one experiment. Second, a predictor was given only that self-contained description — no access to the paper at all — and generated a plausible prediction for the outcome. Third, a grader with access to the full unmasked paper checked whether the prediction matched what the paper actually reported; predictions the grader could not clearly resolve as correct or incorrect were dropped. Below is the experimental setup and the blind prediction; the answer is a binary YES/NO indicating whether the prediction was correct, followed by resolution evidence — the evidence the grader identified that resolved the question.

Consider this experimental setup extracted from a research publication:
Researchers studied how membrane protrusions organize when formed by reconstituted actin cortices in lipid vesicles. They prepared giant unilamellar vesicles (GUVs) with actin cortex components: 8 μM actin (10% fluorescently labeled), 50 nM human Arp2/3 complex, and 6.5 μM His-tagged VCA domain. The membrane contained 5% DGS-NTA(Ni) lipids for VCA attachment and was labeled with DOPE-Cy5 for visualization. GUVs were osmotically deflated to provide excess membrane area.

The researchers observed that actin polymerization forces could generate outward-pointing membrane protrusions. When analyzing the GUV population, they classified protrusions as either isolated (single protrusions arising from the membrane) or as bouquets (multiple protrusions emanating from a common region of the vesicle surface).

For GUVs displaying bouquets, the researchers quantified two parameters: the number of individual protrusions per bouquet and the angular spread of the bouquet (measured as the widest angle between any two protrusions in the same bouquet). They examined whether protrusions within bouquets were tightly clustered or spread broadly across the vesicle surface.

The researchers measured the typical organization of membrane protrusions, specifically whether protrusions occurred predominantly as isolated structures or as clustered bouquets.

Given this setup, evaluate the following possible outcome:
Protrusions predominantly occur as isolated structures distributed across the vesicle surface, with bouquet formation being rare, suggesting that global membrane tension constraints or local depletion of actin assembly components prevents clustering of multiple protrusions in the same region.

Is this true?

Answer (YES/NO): YES